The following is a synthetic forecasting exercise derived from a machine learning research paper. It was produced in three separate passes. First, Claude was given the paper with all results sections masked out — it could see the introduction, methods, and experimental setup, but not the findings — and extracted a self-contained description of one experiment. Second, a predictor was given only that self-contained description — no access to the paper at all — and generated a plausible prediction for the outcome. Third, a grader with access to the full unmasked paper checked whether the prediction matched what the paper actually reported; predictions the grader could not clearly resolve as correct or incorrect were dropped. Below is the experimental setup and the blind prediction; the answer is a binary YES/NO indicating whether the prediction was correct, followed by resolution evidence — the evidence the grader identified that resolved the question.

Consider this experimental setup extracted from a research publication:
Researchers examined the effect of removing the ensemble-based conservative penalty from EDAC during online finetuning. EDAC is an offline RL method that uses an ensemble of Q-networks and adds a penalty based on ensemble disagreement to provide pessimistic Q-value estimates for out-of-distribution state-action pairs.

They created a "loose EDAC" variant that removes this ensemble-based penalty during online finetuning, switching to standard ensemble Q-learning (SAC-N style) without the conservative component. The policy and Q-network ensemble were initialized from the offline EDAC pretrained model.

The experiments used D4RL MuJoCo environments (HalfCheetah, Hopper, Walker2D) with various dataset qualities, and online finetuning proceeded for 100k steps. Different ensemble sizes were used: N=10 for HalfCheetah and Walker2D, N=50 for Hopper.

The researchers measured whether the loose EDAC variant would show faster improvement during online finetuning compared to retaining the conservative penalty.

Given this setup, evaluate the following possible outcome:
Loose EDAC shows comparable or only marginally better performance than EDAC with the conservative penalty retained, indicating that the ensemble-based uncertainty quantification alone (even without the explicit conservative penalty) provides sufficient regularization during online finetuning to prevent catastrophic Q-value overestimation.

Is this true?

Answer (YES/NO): NO